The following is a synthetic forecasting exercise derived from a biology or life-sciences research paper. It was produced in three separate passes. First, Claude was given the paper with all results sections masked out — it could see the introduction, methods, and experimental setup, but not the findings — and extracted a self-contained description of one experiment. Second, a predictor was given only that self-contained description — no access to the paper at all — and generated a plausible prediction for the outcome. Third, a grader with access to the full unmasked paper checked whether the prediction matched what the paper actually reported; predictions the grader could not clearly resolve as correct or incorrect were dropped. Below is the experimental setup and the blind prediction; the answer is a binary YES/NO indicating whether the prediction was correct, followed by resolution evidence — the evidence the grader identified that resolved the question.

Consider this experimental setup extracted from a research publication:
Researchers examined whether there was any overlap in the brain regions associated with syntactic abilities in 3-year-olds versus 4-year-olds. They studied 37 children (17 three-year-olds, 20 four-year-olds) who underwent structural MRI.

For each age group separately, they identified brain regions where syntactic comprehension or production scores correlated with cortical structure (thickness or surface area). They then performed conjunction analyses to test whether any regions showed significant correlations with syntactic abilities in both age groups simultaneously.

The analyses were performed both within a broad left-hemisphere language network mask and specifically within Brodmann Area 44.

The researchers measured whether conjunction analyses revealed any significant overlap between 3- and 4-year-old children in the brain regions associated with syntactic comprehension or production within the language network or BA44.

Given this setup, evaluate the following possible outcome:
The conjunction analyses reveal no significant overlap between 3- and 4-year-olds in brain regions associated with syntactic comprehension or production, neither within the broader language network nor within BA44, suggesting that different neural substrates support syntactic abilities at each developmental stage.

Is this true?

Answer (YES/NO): YES